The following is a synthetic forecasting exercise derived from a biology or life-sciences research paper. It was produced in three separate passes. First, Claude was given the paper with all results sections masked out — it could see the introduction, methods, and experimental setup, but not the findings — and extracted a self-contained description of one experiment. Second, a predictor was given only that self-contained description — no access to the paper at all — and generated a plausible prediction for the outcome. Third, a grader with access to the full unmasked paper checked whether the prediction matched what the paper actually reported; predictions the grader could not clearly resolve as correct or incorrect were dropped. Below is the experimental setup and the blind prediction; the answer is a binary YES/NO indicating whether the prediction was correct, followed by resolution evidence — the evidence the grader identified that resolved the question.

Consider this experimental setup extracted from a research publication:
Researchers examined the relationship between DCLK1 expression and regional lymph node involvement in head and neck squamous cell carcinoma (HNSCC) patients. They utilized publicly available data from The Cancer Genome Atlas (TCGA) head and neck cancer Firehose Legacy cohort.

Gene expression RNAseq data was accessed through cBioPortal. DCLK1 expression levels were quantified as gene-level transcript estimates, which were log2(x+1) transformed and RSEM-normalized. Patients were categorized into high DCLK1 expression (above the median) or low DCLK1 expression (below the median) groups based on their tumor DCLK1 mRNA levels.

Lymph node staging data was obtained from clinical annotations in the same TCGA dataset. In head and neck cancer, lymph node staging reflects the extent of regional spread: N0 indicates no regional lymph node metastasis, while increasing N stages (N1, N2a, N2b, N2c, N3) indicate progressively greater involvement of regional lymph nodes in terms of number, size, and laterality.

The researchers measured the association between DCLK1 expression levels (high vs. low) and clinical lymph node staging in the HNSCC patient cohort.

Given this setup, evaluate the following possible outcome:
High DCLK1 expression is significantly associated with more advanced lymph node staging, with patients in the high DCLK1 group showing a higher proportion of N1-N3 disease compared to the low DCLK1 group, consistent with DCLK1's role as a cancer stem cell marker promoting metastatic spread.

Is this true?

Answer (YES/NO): YES